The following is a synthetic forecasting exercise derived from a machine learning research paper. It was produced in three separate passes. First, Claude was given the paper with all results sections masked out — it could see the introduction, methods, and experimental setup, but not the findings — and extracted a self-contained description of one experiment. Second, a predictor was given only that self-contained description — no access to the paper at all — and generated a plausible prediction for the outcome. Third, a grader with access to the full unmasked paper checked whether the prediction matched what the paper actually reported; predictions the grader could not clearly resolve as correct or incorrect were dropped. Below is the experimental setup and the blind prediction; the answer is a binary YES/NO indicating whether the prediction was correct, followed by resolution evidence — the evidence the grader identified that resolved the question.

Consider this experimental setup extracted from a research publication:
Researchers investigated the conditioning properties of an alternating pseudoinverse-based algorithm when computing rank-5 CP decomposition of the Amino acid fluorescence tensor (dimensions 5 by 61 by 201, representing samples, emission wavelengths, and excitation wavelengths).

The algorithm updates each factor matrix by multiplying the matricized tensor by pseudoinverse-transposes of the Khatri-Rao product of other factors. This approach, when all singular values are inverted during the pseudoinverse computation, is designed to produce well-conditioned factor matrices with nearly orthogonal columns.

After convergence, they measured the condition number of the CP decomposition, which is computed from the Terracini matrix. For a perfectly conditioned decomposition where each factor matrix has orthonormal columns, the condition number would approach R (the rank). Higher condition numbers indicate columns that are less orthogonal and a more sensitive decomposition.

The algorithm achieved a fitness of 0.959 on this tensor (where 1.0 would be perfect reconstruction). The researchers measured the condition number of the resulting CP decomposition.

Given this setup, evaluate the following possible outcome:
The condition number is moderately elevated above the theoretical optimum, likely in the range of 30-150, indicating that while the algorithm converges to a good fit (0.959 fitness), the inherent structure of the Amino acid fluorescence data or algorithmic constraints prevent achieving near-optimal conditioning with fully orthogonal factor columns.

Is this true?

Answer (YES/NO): NO